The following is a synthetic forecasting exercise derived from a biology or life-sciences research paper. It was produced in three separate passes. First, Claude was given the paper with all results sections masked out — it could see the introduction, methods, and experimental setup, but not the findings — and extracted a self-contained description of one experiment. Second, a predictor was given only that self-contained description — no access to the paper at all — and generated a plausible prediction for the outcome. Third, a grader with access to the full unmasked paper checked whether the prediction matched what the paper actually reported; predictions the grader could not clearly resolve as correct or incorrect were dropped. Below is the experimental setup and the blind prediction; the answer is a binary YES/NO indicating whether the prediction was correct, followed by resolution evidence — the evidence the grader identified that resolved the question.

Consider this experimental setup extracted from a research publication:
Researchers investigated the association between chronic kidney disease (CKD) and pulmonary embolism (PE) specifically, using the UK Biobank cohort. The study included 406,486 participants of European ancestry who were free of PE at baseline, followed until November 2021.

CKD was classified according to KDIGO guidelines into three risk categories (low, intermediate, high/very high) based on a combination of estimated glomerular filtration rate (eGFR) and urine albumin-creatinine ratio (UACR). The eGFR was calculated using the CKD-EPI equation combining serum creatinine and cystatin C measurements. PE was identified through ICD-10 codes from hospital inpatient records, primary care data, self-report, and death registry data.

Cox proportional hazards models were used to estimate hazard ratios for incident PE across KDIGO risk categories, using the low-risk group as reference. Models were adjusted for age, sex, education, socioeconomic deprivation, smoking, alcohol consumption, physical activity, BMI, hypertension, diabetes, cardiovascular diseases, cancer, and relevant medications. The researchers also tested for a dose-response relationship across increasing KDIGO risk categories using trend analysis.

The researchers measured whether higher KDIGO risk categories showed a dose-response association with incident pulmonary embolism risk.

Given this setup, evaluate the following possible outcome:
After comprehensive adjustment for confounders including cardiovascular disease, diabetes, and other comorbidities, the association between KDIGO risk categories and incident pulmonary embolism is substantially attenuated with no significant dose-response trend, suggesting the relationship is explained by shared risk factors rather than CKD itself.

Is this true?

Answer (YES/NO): NO